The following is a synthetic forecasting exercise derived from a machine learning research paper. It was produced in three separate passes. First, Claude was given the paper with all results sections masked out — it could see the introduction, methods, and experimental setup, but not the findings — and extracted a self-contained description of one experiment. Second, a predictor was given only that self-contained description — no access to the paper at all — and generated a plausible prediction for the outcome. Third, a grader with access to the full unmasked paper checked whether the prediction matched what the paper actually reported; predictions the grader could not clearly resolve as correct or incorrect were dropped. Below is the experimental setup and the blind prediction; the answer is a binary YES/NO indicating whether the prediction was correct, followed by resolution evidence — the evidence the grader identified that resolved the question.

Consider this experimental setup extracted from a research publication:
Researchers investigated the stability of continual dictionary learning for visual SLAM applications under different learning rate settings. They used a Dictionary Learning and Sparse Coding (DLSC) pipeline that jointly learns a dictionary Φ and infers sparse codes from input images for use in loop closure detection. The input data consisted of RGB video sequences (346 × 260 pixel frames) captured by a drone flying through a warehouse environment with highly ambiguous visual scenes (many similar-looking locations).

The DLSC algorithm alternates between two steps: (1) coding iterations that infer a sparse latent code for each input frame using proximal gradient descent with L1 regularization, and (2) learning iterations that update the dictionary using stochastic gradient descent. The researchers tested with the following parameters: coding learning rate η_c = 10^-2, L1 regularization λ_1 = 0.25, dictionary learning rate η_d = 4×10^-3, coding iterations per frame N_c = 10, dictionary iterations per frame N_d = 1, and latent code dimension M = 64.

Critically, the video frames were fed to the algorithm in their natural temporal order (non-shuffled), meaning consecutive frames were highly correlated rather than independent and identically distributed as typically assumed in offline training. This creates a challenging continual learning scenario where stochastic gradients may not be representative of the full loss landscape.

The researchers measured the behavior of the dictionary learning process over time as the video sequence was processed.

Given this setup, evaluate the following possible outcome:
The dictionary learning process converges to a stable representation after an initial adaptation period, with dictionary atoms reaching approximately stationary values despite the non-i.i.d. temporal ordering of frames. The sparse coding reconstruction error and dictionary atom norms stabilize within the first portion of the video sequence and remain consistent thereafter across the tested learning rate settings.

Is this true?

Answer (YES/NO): NO